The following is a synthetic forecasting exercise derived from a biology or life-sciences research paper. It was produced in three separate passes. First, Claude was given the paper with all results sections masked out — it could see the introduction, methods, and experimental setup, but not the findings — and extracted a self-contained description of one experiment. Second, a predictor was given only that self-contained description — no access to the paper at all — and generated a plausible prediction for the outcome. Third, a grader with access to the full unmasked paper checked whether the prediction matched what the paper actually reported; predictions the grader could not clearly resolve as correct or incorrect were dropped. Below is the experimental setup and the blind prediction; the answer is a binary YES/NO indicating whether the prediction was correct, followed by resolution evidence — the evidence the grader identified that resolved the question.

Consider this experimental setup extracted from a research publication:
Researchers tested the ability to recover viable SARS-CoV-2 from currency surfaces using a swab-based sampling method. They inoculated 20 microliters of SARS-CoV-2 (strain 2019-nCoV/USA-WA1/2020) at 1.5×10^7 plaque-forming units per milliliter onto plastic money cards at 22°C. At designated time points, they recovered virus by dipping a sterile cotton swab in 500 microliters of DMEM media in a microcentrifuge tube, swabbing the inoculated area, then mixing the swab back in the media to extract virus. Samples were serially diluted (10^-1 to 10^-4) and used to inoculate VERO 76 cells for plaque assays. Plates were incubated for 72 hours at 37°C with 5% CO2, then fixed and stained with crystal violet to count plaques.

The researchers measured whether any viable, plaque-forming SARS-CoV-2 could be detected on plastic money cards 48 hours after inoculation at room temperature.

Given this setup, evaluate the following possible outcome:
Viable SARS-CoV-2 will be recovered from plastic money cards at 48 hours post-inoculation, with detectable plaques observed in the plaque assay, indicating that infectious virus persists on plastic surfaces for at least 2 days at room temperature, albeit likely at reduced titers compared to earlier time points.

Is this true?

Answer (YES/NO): YES